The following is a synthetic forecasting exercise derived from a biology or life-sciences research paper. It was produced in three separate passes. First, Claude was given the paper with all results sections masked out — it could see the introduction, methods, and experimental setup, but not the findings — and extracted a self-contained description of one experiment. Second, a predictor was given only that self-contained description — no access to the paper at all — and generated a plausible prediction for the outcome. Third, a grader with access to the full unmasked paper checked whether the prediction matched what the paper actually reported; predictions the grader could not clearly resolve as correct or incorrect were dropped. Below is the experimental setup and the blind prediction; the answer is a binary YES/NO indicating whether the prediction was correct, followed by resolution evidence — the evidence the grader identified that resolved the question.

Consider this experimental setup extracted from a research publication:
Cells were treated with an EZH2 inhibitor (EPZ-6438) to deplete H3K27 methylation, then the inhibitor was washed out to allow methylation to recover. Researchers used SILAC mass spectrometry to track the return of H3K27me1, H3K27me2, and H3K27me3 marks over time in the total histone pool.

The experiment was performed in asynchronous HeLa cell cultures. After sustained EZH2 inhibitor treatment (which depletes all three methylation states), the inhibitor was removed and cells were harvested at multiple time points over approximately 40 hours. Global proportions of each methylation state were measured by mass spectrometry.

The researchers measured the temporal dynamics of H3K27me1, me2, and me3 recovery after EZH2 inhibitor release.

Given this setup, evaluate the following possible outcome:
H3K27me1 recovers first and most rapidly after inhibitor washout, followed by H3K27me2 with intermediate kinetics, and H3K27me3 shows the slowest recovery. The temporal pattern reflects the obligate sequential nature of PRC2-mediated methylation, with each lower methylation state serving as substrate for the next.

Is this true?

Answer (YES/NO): YES